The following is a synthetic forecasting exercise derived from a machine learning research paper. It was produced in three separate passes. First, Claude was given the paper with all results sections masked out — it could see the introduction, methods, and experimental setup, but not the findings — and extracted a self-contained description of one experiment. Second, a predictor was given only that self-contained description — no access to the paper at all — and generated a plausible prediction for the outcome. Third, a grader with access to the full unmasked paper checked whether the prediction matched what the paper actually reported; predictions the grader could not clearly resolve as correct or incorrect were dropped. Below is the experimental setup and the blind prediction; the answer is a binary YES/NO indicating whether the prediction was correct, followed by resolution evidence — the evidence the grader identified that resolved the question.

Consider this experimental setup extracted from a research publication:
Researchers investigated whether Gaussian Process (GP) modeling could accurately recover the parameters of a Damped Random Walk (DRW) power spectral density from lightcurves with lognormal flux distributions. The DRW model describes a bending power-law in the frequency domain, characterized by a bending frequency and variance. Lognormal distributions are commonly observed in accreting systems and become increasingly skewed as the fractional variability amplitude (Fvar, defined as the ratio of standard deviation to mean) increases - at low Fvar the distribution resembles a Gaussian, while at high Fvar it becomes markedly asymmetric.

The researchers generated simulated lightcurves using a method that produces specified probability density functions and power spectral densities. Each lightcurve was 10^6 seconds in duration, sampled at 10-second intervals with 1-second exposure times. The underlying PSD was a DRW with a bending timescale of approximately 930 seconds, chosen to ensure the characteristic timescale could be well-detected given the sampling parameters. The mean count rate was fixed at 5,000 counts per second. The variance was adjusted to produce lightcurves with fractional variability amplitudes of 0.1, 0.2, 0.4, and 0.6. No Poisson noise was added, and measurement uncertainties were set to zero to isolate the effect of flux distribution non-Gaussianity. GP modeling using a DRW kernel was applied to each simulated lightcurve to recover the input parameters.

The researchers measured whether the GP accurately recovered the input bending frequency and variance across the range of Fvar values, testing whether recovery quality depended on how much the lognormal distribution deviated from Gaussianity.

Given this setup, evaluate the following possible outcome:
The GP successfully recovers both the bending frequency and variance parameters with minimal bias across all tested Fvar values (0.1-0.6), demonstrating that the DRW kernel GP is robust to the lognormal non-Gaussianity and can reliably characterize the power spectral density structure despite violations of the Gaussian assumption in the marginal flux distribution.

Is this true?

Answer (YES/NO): YES